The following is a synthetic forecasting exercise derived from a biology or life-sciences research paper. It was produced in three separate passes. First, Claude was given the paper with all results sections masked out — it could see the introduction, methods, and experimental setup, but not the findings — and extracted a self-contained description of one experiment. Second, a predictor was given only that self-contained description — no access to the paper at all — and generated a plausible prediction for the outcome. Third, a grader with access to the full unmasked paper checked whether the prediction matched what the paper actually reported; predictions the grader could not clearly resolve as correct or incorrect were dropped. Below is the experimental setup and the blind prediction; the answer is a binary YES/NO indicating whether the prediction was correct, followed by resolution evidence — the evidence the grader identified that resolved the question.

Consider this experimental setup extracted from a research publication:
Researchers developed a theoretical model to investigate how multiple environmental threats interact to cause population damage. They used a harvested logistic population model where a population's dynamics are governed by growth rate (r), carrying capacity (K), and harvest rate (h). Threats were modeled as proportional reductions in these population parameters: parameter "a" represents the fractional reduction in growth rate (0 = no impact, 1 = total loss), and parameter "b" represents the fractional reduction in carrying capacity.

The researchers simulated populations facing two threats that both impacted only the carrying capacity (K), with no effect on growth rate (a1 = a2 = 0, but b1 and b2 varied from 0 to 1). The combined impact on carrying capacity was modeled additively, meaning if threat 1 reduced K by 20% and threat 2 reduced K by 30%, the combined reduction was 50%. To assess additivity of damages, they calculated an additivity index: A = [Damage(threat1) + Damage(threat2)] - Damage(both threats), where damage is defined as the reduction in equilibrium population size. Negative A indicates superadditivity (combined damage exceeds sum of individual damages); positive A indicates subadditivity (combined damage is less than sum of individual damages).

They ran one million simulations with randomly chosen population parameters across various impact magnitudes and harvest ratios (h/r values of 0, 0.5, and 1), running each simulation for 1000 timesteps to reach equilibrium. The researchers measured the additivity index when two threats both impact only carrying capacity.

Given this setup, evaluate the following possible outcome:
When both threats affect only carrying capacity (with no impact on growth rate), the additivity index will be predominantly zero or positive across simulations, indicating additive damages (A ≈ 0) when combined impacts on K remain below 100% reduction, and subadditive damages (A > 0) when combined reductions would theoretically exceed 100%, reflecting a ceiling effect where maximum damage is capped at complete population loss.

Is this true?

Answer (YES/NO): YES